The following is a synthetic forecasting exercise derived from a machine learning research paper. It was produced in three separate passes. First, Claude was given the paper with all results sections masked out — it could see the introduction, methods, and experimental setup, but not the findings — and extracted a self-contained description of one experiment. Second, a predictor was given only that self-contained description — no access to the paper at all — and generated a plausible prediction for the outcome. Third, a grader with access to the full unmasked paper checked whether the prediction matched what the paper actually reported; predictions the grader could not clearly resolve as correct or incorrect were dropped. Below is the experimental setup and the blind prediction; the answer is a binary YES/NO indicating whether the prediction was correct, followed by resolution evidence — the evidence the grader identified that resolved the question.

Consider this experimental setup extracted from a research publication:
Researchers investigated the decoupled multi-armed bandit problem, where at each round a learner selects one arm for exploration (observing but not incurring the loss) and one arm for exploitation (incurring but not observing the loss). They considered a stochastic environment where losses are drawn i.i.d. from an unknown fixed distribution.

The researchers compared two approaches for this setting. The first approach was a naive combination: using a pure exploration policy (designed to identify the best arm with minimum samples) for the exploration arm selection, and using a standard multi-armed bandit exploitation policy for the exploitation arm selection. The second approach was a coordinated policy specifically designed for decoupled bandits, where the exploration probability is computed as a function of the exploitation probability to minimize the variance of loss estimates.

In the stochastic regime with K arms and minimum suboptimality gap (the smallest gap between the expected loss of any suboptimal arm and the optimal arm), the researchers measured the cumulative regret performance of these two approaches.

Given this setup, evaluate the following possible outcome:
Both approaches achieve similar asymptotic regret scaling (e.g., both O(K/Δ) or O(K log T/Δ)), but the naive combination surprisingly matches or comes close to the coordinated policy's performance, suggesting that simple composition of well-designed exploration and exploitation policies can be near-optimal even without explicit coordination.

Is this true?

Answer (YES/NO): NO